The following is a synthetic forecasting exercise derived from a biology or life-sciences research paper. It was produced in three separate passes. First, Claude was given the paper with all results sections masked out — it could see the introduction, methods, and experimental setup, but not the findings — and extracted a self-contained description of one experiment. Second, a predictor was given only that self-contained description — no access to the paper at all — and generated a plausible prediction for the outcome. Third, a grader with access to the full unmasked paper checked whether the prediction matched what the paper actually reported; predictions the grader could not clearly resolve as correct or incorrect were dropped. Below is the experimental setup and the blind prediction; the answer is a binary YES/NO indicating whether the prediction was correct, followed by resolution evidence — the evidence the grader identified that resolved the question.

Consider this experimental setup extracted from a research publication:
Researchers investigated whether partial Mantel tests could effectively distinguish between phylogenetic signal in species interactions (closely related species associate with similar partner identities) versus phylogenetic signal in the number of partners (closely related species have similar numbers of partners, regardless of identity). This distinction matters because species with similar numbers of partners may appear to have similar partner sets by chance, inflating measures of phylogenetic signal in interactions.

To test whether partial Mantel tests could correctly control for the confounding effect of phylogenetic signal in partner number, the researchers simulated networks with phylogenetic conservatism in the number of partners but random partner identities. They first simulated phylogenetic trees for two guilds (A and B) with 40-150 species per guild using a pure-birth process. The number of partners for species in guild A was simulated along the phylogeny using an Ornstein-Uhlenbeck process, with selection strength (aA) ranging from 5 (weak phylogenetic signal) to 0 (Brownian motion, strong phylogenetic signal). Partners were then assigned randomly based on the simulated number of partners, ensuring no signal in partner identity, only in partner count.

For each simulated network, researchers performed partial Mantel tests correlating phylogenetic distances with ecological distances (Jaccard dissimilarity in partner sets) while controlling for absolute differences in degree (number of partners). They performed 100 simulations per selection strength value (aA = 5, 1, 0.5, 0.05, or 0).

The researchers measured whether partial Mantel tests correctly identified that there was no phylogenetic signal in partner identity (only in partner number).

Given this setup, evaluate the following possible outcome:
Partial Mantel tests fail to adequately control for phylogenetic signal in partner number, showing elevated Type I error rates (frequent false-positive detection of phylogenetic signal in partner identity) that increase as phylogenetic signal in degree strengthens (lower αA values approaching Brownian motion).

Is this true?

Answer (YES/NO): YES